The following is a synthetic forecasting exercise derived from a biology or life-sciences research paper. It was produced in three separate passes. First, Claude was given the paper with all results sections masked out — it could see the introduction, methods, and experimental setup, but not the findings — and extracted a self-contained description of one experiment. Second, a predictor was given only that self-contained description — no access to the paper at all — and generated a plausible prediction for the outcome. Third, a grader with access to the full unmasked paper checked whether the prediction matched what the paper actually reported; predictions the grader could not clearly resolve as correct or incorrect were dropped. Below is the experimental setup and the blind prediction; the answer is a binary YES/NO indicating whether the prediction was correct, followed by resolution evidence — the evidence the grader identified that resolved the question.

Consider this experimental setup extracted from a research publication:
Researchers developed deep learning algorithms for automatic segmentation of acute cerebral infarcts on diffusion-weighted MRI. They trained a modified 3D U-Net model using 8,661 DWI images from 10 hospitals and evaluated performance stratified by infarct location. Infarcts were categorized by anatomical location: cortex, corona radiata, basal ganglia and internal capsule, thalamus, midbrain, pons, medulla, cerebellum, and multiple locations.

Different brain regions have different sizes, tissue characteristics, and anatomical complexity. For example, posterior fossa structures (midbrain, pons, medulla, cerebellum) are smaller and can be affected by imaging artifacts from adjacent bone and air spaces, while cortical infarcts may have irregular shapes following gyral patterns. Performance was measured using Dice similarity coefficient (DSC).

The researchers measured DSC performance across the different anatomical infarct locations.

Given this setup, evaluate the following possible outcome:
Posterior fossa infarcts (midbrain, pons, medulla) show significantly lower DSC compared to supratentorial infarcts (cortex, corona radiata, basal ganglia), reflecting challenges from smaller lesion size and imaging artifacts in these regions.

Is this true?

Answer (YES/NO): YES